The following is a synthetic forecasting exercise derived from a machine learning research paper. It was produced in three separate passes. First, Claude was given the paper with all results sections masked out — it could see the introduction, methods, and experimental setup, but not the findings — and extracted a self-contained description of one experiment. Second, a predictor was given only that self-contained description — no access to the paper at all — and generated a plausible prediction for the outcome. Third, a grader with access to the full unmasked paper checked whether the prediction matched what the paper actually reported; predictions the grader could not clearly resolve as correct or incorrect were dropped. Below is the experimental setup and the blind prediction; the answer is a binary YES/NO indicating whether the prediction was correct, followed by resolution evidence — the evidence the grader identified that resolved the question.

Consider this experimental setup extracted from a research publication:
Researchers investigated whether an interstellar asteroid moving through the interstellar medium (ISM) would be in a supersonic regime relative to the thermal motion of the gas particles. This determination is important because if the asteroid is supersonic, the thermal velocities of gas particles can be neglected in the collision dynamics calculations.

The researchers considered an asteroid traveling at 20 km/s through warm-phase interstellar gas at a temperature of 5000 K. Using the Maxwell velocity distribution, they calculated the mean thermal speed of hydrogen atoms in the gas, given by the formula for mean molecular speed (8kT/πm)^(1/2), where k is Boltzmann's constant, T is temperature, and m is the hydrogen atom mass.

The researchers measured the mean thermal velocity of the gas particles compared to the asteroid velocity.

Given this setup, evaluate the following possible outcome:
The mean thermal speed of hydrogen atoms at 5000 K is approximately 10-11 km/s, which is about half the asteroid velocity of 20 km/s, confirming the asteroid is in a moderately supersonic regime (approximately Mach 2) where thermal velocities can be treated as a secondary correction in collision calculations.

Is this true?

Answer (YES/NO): NO